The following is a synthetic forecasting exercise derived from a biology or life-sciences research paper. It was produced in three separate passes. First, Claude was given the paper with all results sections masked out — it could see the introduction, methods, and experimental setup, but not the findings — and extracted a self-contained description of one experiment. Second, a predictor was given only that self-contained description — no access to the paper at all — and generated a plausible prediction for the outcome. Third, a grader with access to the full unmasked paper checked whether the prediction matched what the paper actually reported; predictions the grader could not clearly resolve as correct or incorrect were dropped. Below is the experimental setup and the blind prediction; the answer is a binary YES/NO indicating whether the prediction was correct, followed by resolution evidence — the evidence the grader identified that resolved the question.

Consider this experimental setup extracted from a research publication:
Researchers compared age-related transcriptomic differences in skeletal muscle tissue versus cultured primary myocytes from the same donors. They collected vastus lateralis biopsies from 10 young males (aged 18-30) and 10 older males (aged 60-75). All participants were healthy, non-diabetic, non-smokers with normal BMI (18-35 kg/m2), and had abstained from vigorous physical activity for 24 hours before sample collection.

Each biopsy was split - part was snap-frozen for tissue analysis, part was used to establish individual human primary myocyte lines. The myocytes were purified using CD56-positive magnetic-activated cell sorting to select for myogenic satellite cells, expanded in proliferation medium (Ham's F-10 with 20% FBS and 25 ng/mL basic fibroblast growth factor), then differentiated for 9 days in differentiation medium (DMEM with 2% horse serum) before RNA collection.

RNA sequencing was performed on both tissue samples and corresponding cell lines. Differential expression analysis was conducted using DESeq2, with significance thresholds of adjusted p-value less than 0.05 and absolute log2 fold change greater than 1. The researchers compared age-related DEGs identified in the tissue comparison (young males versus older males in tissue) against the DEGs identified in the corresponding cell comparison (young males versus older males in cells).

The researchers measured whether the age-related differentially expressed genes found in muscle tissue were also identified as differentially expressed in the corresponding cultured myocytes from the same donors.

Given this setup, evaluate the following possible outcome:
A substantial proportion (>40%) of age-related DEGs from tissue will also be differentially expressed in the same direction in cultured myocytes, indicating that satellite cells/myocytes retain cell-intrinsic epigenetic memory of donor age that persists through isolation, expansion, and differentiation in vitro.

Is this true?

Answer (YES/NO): NO